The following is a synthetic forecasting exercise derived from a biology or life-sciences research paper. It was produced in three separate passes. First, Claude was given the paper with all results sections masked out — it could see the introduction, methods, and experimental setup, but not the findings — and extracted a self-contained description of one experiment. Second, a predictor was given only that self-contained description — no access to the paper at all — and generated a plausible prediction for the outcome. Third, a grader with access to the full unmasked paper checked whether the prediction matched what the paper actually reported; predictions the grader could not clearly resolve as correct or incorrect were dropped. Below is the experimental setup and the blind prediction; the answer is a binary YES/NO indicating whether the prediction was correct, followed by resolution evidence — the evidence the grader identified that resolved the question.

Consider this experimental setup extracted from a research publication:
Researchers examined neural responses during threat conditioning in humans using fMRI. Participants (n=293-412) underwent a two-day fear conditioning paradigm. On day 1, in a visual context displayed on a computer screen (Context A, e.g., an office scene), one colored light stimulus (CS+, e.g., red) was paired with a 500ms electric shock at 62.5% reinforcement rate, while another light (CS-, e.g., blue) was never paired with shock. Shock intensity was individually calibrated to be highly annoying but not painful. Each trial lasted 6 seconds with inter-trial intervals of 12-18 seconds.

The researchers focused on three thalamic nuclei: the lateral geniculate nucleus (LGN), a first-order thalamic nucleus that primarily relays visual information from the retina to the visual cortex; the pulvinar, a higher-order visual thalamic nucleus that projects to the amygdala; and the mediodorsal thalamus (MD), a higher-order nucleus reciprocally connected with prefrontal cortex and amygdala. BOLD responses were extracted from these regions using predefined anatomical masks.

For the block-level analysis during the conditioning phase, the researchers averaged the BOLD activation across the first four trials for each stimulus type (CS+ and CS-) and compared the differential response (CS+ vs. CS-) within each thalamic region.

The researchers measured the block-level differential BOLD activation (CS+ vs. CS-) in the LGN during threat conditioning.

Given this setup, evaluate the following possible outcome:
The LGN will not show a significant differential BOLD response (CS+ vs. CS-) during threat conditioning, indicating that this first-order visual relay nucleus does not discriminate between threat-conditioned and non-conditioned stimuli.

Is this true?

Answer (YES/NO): NO